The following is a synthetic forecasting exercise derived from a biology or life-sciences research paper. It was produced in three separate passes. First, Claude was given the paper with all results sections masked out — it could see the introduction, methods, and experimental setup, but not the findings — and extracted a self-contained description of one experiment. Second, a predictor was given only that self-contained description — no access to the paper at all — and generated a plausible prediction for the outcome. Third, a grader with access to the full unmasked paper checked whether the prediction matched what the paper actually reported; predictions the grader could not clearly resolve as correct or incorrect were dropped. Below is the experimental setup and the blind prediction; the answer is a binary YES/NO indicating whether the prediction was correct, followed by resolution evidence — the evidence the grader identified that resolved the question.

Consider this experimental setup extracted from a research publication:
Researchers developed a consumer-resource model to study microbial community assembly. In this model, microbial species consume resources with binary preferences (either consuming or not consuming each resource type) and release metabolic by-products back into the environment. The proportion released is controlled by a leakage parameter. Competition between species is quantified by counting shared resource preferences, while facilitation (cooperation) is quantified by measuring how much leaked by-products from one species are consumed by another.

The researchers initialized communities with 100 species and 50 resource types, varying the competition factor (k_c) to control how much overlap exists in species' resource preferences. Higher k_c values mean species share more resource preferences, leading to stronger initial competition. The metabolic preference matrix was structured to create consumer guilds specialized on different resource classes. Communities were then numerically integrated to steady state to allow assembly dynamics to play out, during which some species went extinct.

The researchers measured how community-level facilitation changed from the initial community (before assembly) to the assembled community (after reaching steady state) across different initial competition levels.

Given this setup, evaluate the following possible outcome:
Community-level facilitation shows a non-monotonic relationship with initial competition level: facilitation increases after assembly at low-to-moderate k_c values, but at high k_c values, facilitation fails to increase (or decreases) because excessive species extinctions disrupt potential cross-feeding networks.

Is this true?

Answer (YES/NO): NO